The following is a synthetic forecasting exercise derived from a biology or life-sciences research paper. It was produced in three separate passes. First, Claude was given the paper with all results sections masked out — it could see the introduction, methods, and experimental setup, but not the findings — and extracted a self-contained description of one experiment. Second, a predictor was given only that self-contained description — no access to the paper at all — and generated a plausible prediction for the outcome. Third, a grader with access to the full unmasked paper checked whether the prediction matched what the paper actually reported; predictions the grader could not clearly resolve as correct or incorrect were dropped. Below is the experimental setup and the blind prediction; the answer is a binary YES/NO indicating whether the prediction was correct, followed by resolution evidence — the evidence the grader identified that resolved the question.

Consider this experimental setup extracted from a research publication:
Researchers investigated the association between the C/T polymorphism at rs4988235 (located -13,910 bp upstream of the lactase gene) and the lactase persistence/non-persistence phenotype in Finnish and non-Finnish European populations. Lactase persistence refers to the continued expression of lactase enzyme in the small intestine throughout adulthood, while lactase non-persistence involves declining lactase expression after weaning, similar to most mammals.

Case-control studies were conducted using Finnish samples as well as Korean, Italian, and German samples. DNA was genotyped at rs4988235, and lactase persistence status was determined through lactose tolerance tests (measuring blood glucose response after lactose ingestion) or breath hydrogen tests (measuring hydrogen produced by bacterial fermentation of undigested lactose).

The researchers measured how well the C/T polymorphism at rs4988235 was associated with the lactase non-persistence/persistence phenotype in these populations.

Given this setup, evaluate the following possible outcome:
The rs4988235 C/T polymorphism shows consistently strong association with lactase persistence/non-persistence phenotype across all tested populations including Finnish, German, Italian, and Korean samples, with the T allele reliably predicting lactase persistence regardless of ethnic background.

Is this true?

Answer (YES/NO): YES